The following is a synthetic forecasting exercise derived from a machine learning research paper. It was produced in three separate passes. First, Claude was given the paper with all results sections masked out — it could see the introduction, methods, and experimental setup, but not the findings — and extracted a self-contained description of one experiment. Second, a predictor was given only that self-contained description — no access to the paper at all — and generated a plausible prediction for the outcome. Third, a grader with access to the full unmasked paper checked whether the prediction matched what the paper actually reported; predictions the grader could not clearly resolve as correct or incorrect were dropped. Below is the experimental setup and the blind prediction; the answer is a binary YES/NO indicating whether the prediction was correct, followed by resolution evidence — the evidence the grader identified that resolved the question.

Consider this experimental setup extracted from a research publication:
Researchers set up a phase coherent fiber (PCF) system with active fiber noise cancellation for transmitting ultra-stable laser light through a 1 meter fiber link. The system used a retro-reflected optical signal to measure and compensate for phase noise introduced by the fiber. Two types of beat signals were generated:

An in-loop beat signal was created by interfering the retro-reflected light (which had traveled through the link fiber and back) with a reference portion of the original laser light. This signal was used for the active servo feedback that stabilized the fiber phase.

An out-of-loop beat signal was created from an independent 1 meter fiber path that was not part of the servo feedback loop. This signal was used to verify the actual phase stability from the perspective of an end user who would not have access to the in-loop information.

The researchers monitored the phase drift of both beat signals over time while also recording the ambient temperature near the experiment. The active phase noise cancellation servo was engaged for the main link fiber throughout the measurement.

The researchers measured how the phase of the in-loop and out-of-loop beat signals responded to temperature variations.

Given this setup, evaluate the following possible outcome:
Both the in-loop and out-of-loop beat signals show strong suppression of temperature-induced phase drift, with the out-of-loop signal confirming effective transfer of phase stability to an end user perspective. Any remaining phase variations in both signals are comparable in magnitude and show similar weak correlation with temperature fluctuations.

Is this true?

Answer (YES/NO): NO